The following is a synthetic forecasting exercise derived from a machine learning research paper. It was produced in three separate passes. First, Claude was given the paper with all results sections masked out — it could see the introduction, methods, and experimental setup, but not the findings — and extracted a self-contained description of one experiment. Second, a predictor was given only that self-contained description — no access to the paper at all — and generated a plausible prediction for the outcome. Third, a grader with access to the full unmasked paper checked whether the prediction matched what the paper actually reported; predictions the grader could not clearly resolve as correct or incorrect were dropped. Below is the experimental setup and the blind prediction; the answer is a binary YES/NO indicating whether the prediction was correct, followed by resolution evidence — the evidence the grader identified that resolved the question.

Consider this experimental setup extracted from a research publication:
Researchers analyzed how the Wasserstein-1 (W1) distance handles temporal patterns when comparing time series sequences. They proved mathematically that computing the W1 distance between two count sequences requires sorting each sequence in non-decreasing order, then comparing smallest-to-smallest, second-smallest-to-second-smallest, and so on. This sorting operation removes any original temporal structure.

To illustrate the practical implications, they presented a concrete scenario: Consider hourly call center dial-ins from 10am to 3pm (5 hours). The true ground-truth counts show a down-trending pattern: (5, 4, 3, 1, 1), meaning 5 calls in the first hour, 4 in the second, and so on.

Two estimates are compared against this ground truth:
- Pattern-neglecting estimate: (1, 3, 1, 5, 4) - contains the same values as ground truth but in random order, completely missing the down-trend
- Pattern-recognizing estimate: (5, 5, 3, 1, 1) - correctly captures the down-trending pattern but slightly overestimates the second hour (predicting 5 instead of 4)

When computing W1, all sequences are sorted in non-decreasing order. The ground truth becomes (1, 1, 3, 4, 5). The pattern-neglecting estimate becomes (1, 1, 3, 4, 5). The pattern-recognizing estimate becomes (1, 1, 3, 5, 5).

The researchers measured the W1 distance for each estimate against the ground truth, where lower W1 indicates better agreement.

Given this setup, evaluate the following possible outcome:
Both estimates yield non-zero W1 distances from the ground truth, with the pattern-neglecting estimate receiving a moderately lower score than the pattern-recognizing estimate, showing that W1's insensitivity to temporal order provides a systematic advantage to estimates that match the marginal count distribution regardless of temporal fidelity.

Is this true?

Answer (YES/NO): NO